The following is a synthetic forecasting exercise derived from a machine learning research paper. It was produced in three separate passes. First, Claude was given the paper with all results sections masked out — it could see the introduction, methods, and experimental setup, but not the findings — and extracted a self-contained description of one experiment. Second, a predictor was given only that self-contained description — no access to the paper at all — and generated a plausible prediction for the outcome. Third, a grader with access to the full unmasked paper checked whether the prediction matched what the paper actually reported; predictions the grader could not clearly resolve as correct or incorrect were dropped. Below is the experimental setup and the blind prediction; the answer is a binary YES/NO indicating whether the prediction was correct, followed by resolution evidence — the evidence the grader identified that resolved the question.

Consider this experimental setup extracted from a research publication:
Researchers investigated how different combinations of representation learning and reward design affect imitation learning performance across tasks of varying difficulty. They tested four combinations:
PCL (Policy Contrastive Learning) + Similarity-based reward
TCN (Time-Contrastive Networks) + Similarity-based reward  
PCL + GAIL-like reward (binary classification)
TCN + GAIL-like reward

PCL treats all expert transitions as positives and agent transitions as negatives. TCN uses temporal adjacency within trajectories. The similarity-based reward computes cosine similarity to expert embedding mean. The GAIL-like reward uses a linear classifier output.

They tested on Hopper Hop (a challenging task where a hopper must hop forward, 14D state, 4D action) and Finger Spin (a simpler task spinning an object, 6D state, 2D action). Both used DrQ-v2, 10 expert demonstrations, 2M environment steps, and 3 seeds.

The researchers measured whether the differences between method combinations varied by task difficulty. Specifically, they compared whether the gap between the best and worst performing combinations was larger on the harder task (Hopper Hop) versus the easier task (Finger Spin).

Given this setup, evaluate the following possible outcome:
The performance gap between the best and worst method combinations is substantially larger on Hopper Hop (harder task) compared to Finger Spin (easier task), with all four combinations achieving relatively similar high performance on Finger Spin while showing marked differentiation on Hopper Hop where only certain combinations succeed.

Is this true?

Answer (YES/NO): NO